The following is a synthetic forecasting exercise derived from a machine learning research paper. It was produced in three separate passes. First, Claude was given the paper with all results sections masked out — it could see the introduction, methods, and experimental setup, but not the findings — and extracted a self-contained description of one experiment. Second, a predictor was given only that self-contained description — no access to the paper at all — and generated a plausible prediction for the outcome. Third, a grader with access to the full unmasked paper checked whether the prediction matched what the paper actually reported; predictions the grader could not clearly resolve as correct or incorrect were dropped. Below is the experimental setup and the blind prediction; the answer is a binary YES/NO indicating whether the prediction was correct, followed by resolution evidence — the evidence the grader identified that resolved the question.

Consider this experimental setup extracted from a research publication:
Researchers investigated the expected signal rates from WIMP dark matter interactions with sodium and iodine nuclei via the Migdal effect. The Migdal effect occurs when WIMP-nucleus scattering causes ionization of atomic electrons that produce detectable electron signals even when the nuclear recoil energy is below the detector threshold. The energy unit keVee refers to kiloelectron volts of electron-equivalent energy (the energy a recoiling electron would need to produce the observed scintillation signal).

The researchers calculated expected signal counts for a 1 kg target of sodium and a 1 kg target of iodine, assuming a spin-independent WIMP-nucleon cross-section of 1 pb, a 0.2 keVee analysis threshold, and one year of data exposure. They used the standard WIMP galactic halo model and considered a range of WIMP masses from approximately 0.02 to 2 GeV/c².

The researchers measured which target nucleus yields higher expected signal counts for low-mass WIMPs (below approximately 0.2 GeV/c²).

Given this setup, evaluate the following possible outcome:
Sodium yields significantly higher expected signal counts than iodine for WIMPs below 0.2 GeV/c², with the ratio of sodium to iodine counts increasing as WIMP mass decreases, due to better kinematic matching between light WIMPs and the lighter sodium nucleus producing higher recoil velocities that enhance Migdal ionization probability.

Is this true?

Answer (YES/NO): YES